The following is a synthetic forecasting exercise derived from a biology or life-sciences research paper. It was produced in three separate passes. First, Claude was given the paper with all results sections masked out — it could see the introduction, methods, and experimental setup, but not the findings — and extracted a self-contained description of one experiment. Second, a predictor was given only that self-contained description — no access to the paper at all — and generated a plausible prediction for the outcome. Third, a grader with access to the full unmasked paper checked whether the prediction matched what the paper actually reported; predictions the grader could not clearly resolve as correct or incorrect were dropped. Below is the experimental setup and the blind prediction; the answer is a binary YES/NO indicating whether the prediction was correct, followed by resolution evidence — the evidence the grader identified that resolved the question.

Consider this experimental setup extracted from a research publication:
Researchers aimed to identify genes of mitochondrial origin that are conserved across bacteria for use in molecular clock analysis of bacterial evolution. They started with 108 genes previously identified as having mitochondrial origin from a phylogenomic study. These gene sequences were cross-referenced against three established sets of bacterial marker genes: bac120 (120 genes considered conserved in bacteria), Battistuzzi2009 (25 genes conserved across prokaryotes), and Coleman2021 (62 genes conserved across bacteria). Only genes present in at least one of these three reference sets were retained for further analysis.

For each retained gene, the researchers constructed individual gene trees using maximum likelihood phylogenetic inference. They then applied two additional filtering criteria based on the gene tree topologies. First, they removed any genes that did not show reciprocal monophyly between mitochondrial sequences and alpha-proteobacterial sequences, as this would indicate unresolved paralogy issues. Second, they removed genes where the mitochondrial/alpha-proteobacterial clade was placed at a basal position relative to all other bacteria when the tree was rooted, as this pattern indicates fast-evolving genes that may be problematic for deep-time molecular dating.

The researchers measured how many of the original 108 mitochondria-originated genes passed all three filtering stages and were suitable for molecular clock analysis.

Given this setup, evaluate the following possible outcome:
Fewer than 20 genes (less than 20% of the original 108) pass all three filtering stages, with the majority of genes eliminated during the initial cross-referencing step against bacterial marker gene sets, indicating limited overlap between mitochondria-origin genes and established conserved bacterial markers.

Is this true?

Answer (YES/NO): YES